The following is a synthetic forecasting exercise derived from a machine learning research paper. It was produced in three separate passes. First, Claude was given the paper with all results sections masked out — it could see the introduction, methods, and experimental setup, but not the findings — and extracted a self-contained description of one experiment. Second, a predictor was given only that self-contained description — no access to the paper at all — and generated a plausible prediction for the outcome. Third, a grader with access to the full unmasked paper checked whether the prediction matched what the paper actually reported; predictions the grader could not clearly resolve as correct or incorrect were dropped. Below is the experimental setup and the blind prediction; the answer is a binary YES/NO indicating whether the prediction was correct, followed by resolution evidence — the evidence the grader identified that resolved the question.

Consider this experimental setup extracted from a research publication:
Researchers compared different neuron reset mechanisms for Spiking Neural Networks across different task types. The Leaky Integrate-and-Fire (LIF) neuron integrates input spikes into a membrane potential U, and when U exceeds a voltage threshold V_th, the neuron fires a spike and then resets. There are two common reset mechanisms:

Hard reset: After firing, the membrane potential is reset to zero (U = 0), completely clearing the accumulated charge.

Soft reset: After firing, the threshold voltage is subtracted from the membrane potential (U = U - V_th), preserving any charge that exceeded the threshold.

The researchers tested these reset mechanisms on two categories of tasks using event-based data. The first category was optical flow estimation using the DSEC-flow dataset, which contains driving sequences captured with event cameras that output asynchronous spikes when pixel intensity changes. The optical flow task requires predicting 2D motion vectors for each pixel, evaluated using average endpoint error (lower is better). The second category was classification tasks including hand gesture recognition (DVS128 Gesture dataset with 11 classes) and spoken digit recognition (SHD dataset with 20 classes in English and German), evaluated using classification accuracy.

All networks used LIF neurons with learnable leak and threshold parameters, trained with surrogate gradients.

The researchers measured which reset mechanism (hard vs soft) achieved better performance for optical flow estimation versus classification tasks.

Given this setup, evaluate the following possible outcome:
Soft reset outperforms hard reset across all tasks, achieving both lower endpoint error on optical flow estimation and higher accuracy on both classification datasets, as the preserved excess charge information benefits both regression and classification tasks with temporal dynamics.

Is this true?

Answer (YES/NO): NO